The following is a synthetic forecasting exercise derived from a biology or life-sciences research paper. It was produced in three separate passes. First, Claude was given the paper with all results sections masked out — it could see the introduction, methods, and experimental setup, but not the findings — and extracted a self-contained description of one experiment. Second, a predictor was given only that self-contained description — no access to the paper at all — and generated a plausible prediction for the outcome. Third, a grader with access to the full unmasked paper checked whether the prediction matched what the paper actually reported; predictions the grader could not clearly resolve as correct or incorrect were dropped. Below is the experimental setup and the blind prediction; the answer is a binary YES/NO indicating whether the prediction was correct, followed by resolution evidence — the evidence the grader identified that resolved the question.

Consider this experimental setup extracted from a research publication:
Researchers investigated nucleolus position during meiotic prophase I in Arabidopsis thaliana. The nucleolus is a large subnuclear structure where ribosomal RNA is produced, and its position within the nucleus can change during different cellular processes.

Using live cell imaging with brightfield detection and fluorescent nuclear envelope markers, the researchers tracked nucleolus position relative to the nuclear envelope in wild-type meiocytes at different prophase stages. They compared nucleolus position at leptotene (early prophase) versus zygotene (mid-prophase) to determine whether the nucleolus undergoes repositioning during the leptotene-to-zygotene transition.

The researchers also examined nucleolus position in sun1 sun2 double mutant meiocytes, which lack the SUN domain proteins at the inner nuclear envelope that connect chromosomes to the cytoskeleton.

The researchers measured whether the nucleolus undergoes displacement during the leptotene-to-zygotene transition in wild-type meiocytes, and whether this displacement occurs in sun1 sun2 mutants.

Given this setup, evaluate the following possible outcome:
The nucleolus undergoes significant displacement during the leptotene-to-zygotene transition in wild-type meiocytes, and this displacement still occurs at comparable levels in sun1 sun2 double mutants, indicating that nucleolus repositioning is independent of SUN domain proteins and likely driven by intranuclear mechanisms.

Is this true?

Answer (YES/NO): NO